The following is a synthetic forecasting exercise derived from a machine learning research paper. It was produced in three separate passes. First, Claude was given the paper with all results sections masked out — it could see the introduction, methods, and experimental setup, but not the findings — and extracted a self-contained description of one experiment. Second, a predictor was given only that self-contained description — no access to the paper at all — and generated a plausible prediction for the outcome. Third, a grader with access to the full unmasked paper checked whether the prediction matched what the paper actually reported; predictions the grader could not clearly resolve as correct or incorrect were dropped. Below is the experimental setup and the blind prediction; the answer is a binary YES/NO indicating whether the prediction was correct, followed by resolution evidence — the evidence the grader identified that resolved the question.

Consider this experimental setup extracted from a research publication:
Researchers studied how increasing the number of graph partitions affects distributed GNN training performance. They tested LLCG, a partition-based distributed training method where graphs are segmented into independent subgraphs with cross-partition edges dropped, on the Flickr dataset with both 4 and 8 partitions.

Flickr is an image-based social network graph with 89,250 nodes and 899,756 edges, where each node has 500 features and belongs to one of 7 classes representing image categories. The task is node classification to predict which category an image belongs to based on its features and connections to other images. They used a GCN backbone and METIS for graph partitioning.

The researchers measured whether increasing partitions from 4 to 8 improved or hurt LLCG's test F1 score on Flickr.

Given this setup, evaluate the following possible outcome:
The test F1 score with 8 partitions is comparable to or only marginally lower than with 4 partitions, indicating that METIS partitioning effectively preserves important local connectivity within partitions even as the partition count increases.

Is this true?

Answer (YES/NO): YES